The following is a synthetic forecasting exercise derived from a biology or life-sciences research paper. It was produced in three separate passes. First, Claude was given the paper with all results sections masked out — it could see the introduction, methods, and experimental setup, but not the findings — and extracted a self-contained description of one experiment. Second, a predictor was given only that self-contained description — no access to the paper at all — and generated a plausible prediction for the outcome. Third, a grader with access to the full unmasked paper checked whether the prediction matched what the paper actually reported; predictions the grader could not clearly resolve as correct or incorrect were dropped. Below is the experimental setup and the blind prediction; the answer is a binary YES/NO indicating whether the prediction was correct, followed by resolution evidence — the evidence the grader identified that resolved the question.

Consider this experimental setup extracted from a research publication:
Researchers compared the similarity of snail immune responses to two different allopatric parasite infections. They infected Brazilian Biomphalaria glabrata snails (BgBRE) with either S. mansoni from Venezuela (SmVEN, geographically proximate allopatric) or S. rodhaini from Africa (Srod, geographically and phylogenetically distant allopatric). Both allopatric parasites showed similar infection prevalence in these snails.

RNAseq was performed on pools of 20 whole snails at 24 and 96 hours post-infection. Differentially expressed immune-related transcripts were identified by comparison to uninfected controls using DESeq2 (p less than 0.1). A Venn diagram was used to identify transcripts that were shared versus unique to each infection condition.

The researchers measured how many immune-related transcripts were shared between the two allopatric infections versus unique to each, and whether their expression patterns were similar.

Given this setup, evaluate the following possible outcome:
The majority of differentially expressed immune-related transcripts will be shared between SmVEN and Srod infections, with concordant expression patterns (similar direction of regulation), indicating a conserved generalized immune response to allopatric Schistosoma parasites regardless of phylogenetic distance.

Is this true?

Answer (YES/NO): YES